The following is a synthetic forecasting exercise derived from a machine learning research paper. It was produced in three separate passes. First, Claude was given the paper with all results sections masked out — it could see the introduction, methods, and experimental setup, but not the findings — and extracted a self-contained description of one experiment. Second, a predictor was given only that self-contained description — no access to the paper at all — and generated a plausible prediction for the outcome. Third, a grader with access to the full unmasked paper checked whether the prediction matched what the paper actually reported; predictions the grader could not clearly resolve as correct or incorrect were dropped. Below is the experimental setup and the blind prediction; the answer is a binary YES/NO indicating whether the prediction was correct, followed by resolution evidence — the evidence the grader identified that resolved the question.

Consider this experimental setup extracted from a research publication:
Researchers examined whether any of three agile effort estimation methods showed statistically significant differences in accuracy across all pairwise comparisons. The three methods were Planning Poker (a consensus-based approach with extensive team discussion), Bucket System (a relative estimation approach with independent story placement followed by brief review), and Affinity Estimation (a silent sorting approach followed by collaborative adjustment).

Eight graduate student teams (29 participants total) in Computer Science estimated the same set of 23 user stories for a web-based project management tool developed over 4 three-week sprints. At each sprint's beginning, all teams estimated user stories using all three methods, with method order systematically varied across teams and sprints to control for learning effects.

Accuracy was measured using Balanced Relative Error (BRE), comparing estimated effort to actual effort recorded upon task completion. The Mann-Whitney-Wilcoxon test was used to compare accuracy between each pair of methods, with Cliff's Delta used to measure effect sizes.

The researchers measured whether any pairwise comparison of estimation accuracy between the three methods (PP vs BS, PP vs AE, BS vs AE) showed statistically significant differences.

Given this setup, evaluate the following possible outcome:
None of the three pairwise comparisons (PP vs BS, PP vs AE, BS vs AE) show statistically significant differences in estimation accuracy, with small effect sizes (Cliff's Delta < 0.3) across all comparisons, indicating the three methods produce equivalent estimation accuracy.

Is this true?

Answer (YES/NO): NO